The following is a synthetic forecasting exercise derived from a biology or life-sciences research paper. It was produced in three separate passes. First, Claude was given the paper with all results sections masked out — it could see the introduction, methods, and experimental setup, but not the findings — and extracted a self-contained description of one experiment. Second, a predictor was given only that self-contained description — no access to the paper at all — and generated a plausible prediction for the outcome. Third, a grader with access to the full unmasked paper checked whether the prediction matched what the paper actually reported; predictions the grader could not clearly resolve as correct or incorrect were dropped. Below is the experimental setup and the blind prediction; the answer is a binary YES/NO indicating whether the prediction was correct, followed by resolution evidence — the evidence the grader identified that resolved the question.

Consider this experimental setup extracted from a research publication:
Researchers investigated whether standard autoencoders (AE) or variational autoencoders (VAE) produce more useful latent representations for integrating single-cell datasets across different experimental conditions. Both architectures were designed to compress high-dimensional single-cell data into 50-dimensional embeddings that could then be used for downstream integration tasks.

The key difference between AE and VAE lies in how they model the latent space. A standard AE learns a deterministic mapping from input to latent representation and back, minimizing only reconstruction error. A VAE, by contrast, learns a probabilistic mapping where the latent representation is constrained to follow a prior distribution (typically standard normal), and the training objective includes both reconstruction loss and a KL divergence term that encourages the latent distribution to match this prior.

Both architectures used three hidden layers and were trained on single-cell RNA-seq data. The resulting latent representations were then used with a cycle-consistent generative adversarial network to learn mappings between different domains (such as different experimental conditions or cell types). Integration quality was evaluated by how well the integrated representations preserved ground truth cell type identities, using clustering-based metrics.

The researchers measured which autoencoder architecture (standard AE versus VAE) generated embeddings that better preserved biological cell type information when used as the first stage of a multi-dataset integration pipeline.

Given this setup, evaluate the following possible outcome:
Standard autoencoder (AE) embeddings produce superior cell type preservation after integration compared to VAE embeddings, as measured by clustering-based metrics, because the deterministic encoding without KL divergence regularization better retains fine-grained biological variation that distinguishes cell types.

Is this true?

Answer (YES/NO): YES